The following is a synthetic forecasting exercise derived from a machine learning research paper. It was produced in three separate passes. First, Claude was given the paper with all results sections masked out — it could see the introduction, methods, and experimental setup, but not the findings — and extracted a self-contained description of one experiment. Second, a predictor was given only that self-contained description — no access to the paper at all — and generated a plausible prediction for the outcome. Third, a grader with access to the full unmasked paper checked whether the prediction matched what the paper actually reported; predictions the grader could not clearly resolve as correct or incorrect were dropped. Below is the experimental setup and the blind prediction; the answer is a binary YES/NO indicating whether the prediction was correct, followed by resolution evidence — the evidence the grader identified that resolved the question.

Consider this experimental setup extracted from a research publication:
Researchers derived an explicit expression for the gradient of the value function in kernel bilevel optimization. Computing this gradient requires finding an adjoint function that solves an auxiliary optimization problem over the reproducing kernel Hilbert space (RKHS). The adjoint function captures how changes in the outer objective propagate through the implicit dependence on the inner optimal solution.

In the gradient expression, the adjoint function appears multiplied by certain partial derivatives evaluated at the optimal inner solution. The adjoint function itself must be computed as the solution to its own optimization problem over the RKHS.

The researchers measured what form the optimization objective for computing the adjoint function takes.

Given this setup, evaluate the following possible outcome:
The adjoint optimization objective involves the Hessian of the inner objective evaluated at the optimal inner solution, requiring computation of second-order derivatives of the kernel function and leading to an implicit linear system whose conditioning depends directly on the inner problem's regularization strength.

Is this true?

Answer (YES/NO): NO